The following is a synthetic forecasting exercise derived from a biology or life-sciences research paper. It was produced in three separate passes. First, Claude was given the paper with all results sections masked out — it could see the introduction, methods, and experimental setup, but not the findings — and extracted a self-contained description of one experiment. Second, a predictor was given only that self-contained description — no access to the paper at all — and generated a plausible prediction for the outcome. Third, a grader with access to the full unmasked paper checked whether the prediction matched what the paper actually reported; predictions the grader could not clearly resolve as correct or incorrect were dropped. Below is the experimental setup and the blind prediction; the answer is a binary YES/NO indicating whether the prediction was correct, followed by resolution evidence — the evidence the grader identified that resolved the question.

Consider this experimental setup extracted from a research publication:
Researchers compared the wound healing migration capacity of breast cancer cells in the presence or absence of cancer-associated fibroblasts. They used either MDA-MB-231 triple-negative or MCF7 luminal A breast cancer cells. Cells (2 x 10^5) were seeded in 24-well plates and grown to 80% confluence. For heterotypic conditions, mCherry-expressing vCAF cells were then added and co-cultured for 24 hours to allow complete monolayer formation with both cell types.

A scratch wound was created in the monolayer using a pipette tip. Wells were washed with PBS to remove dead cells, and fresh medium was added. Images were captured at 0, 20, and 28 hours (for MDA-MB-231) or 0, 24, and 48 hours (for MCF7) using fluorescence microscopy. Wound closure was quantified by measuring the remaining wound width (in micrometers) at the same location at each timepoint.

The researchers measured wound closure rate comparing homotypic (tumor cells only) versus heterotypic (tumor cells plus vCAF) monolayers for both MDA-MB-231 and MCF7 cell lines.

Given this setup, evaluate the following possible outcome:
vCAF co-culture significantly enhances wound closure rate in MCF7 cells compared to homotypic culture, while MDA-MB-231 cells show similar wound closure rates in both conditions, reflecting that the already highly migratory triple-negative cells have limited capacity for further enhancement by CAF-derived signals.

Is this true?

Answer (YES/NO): NO